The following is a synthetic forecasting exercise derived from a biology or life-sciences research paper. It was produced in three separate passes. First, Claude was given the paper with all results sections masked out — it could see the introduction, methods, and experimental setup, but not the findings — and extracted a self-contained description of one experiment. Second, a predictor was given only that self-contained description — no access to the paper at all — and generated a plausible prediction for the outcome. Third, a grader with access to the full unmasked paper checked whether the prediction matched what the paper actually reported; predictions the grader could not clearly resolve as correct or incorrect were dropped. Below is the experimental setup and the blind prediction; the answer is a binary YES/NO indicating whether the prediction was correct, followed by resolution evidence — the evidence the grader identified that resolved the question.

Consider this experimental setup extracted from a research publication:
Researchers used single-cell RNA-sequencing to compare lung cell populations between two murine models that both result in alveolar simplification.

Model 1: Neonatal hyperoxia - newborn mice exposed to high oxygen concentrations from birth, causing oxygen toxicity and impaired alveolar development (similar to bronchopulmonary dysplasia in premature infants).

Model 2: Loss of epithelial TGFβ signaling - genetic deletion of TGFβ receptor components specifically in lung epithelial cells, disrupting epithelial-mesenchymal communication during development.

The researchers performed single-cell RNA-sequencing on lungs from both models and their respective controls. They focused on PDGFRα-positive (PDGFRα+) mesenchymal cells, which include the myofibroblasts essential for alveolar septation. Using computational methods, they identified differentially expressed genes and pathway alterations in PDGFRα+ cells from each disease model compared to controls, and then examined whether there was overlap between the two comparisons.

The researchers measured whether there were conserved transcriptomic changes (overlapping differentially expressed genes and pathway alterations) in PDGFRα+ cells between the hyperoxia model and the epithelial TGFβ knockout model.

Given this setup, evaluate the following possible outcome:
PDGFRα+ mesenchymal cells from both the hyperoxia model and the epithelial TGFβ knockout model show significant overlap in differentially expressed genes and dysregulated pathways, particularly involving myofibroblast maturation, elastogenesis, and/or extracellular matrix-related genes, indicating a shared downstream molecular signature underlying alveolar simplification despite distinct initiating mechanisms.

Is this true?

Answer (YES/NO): NO